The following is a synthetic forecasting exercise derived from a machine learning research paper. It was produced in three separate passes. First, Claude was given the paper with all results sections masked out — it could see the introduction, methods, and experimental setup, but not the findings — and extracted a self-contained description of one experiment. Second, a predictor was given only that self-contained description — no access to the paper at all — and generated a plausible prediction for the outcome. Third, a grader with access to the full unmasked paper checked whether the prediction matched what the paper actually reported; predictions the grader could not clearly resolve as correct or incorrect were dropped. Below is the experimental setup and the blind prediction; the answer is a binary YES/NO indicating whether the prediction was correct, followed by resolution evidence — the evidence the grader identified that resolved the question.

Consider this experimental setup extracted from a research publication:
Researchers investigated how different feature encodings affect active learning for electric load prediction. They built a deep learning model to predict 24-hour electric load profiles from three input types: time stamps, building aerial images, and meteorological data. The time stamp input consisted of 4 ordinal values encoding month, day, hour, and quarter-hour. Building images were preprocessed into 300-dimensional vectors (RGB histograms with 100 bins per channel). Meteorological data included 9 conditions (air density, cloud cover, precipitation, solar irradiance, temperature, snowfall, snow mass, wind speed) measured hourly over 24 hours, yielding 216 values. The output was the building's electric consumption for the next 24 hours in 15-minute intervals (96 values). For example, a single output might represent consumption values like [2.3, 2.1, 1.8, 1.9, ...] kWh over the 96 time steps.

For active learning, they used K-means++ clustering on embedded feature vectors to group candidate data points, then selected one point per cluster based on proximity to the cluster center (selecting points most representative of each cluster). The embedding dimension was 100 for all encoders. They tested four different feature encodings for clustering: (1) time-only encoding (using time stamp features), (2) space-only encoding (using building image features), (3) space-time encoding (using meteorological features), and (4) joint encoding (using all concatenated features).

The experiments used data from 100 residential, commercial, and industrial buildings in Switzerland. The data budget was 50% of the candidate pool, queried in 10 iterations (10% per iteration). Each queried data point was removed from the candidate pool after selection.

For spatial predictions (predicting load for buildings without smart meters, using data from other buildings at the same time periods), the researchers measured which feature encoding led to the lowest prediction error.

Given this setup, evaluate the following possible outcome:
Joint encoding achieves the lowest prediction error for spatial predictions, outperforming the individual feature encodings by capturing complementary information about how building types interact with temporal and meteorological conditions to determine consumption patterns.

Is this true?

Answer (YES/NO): NO